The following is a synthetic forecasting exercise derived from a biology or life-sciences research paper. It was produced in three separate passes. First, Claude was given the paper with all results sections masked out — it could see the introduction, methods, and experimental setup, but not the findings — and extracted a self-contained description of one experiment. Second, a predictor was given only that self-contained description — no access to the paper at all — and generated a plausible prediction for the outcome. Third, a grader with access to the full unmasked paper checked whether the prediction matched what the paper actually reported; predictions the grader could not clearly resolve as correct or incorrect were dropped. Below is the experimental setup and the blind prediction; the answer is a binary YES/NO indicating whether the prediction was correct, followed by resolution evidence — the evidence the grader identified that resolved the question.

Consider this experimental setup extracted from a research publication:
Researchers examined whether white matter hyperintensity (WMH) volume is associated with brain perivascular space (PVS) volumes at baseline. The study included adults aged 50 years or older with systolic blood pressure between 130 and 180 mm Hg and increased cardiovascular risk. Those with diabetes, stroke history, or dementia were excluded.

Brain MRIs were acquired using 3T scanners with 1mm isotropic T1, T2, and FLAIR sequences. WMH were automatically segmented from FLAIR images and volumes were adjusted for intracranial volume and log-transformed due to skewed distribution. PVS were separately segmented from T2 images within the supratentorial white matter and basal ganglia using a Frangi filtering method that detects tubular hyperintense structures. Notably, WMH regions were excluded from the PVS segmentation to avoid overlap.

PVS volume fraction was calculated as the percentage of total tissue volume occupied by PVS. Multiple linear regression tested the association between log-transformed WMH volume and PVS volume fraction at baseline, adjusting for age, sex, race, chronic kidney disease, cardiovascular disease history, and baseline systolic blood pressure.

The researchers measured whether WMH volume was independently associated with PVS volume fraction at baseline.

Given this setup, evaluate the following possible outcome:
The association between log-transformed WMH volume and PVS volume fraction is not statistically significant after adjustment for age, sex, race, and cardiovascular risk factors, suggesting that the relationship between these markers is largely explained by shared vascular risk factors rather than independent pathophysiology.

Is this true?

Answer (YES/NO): NO